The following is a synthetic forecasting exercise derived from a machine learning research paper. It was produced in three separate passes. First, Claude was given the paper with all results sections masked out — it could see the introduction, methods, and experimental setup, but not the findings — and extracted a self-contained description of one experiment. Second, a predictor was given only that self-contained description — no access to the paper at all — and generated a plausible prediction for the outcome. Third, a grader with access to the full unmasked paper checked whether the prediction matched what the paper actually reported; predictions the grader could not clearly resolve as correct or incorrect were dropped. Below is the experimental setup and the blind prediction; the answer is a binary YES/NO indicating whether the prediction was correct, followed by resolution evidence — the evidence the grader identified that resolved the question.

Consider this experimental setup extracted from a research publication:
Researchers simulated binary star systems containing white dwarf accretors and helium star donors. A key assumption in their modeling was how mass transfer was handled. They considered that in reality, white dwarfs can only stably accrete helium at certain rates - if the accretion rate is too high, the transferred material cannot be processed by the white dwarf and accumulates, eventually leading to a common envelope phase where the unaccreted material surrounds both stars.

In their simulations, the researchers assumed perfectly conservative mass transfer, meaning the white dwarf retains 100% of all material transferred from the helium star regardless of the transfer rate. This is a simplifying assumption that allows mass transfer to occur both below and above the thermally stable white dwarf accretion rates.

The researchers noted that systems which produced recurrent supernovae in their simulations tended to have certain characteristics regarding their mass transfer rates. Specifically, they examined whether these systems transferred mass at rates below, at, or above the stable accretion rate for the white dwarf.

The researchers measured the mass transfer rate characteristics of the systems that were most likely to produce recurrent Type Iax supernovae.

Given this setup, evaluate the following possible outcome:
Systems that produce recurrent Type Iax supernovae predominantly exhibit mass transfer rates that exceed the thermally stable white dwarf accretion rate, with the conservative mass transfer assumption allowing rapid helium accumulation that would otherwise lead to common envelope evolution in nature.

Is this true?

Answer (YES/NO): YES